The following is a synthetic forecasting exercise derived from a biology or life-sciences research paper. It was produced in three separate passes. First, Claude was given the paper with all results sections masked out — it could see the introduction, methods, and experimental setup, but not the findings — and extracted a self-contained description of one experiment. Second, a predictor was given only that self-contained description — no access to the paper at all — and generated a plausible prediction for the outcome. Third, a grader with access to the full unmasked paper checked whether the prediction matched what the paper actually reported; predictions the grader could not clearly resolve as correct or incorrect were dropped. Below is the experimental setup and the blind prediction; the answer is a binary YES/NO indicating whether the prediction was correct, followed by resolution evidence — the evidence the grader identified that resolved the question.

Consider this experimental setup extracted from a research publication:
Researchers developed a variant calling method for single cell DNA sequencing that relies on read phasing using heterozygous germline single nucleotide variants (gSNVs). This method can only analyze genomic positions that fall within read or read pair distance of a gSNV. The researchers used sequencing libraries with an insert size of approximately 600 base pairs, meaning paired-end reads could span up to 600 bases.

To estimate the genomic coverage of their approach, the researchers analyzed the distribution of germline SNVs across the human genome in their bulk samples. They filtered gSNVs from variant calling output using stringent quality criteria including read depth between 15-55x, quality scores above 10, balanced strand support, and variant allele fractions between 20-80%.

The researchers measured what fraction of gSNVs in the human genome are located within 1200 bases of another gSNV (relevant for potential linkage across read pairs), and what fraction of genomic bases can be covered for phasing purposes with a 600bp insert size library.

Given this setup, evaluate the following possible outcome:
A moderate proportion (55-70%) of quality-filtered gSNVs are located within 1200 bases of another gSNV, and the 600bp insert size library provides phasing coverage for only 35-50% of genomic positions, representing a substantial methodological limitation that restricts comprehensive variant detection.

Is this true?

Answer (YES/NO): YES